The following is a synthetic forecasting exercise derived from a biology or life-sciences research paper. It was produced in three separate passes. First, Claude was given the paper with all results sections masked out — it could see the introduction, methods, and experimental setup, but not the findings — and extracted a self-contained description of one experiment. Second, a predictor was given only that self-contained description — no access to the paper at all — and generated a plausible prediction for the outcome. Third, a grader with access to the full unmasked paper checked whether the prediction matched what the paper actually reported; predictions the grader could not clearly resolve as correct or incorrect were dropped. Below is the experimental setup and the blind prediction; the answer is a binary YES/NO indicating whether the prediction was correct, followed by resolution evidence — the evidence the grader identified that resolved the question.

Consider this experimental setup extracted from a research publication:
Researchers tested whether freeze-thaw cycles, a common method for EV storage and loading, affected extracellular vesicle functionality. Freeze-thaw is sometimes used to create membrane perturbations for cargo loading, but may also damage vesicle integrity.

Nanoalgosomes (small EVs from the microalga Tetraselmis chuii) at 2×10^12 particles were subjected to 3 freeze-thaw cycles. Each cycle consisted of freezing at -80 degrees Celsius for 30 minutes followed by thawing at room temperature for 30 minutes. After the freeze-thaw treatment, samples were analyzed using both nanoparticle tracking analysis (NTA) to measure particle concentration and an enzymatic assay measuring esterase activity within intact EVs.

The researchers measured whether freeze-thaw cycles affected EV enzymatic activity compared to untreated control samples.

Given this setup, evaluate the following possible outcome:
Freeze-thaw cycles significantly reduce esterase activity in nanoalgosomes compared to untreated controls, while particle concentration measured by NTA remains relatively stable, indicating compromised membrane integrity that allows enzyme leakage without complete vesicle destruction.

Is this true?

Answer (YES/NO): YES